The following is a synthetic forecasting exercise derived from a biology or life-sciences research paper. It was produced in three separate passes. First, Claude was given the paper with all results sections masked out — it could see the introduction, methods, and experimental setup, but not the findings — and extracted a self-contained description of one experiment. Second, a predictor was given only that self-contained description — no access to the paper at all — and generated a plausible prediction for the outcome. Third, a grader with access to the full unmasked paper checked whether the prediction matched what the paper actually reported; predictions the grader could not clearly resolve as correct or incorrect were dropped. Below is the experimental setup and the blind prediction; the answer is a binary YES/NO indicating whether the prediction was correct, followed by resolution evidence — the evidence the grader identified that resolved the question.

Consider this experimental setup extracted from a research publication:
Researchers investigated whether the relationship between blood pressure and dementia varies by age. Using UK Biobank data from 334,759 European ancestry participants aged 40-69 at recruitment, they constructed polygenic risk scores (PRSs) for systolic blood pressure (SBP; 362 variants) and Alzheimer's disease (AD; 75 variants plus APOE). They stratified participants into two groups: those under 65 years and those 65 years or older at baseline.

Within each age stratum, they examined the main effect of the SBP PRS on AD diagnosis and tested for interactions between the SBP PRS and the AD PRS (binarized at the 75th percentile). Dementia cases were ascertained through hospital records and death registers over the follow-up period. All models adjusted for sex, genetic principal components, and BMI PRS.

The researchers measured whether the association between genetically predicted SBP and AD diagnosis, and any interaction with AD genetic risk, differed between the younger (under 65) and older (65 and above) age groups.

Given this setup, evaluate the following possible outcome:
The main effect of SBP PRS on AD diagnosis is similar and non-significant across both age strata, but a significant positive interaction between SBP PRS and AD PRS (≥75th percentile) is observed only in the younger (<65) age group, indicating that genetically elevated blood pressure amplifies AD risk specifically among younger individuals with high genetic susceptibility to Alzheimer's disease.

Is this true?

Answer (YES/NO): NO